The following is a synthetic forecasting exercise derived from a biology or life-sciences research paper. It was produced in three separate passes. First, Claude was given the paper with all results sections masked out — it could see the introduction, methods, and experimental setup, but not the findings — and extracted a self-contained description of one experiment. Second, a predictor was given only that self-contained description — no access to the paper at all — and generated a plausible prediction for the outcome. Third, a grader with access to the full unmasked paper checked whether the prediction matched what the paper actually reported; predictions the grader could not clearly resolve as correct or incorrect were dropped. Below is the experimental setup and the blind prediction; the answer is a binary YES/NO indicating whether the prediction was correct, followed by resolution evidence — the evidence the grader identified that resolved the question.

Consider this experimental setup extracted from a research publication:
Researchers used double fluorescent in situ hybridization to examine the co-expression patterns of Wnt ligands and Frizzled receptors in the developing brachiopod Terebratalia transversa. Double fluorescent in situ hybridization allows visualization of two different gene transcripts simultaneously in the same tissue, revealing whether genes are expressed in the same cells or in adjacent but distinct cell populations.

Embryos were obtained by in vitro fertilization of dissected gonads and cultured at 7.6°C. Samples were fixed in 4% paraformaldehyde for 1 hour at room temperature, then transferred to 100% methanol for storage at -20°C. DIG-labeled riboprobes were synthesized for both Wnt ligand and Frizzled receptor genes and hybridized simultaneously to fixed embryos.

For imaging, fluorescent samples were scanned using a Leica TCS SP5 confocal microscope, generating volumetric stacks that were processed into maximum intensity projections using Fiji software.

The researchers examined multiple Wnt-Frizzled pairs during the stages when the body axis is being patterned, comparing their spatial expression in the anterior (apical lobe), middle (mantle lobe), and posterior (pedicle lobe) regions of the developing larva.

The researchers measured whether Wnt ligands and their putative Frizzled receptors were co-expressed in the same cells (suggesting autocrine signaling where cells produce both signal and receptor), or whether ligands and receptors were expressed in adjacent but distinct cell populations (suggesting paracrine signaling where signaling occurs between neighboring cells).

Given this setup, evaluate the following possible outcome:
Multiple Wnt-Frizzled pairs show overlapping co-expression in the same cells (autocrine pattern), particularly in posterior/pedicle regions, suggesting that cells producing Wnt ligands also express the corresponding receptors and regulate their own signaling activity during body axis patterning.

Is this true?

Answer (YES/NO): NO